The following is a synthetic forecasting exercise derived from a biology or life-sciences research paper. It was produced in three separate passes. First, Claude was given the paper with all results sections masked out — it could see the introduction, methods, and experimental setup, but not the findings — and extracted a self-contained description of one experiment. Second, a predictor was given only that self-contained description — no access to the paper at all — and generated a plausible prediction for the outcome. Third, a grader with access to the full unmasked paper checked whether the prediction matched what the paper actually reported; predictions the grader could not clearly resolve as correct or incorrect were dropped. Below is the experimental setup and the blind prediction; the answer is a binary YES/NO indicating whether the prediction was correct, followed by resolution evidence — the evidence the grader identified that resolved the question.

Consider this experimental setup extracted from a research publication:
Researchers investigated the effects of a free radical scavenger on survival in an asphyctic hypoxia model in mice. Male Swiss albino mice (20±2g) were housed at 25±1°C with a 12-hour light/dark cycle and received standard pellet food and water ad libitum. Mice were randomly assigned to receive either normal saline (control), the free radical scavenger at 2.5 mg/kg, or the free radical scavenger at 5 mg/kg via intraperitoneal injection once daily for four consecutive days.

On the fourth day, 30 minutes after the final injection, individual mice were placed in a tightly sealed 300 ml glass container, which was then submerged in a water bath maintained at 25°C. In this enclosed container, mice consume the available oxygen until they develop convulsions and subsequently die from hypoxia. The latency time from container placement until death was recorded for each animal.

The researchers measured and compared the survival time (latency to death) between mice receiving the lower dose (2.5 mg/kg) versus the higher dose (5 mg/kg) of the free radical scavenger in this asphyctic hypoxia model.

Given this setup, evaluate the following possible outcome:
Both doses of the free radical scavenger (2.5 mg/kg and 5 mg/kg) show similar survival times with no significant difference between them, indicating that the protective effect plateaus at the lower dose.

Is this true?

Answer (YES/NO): NO